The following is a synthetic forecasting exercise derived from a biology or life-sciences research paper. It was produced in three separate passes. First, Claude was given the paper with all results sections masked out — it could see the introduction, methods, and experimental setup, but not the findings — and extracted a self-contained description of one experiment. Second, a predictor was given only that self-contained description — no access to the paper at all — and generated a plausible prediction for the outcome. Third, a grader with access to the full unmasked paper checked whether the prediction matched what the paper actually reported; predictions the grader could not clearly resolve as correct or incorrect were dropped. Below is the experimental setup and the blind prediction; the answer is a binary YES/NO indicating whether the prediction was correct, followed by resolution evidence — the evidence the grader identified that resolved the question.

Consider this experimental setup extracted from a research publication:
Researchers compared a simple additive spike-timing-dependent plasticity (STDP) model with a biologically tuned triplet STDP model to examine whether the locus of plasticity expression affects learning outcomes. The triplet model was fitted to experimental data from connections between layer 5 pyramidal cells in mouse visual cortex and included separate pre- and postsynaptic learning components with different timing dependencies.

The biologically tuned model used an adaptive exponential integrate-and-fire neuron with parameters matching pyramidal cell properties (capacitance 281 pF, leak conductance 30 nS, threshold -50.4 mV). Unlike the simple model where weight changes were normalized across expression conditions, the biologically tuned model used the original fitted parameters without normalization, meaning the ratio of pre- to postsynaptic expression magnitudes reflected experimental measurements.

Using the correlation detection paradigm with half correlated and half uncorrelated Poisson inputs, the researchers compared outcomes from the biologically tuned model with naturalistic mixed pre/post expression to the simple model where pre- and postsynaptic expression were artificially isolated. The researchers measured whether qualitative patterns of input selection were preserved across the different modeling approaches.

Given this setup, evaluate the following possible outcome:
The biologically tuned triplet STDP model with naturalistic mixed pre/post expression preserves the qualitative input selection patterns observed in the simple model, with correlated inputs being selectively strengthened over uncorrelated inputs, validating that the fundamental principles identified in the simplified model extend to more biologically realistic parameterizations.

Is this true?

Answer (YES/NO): NO